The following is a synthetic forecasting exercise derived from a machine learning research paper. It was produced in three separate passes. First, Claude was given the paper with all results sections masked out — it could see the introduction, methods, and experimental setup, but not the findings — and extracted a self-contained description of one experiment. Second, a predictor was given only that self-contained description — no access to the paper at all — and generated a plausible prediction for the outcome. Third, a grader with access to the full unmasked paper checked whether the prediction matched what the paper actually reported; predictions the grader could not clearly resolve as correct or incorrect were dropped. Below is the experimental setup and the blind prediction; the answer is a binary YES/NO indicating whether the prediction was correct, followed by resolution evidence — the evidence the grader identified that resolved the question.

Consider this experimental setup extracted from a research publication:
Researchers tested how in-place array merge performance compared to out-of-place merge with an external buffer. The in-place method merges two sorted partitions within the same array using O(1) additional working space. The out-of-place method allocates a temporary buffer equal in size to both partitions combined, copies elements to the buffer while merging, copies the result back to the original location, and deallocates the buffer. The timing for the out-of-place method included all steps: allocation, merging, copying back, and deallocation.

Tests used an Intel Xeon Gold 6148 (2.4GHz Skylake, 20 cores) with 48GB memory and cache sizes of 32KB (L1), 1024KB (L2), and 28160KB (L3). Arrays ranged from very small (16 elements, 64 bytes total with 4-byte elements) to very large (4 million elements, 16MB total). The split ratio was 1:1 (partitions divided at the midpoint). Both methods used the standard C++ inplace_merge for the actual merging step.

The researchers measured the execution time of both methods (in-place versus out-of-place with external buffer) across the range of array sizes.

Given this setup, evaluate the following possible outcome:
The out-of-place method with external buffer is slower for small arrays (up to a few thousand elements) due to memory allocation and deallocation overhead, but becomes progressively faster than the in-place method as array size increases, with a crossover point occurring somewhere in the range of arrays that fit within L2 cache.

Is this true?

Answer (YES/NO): NO